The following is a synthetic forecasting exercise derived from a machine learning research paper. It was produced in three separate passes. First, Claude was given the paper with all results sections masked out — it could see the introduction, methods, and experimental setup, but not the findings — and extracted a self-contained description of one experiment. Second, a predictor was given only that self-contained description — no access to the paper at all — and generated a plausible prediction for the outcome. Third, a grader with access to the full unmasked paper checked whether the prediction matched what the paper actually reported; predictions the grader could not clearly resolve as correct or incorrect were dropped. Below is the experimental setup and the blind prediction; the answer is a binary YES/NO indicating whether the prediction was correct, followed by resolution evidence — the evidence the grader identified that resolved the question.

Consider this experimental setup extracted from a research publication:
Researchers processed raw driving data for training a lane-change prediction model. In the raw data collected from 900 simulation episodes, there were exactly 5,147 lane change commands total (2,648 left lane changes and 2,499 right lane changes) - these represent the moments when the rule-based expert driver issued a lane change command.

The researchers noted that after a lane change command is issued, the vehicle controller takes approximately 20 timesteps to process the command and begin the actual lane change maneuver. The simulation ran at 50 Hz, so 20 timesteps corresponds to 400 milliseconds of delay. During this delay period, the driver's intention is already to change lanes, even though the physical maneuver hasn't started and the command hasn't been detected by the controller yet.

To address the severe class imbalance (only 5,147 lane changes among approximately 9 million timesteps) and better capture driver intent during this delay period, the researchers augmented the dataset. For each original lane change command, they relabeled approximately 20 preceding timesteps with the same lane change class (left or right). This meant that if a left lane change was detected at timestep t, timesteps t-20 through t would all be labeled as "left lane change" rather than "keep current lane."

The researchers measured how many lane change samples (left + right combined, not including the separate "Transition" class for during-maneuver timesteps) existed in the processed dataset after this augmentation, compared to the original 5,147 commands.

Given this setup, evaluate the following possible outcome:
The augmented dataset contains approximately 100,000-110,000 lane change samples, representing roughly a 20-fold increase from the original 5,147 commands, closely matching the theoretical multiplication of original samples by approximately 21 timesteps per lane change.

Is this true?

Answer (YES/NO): NO